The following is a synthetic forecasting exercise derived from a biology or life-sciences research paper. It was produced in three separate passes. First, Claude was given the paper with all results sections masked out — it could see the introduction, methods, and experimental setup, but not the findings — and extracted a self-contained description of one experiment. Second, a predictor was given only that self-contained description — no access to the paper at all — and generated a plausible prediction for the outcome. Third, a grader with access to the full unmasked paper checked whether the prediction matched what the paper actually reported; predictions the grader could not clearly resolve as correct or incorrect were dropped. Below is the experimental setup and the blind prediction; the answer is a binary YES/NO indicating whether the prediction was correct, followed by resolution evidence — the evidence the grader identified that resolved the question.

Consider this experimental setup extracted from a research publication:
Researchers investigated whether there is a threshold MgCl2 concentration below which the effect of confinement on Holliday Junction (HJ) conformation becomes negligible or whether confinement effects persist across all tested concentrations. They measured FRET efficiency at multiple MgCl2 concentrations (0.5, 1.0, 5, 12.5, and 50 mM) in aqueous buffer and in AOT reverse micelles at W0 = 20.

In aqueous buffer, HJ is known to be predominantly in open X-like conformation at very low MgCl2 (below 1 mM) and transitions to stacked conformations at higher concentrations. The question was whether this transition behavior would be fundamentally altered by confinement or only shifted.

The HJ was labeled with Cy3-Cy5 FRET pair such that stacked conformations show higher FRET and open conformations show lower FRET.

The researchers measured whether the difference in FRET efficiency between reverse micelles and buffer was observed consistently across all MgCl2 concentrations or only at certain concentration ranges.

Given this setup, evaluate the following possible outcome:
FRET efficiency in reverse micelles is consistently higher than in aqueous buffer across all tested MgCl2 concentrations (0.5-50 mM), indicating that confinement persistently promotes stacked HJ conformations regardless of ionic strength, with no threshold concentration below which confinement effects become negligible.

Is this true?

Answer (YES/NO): YES